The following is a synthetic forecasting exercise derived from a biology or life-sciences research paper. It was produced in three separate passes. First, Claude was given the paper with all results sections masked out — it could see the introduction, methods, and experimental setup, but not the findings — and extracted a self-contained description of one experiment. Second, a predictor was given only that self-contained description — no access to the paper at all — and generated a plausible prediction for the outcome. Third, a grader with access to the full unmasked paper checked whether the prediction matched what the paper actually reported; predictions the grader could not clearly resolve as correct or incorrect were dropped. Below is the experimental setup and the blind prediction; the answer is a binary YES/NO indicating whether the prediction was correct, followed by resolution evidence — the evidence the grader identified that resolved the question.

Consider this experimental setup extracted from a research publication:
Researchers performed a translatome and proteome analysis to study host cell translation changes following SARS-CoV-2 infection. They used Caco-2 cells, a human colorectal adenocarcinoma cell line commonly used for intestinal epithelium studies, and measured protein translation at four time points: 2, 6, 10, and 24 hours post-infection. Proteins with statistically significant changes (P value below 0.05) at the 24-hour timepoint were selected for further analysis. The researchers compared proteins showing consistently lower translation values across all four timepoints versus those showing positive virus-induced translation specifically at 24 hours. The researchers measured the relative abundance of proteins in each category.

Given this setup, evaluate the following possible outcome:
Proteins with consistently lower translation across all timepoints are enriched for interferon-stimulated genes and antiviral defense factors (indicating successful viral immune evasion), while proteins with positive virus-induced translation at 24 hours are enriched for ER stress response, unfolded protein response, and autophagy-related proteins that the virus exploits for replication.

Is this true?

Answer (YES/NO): NO